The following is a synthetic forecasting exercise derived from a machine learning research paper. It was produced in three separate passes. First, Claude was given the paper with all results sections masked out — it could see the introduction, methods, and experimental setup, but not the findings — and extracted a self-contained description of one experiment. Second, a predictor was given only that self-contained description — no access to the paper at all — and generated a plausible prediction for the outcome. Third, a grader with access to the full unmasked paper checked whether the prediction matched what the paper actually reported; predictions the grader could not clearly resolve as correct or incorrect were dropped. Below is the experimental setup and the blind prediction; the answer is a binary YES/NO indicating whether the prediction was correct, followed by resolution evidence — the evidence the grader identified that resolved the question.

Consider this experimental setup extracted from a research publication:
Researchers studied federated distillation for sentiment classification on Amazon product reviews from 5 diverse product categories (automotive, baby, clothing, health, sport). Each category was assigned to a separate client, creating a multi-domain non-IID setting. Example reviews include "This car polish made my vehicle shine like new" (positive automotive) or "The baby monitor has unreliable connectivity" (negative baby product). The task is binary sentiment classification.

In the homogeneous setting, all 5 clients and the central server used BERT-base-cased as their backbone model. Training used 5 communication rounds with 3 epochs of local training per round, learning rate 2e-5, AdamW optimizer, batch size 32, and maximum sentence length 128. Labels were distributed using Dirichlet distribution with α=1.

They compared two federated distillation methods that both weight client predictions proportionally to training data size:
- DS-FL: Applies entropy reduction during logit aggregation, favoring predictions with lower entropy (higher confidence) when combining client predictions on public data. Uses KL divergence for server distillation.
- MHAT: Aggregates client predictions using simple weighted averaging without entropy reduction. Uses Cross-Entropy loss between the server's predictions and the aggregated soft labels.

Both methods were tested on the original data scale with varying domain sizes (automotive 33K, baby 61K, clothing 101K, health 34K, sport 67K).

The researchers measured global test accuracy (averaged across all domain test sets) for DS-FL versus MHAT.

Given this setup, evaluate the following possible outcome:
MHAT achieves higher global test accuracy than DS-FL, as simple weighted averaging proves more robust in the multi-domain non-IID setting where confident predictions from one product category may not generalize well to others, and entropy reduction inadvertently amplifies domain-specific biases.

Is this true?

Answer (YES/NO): NO